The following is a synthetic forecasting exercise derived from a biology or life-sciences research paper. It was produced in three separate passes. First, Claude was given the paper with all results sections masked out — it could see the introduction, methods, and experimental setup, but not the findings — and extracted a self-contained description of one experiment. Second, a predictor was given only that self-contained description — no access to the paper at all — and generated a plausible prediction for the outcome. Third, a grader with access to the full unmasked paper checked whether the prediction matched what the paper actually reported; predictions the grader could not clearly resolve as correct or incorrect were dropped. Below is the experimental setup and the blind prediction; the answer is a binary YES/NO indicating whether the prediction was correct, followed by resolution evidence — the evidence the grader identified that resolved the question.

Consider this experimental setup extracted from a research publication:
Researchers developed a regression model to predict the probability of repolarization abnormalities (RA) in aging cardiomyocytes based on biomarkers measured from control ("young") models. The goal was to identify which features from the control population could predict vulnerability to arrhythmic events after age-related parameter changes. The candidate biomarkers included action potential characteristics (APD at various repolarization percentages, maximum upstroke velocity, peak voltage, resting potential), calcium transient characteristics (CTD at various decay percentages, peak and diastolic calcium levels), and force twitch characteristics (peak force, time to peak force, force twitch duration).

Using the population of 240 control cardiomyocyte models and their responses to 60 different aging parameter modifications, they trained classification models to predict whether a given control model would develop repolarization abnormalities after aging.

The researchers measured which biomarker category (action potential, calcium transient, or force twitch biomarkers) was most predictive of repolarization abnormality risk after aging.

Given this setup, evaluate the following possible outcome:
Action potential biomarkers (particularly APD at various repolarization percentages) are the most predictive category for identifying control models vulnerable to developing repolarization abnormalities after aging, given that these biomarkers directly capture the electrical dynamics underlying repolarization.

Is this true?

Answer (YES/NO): NO